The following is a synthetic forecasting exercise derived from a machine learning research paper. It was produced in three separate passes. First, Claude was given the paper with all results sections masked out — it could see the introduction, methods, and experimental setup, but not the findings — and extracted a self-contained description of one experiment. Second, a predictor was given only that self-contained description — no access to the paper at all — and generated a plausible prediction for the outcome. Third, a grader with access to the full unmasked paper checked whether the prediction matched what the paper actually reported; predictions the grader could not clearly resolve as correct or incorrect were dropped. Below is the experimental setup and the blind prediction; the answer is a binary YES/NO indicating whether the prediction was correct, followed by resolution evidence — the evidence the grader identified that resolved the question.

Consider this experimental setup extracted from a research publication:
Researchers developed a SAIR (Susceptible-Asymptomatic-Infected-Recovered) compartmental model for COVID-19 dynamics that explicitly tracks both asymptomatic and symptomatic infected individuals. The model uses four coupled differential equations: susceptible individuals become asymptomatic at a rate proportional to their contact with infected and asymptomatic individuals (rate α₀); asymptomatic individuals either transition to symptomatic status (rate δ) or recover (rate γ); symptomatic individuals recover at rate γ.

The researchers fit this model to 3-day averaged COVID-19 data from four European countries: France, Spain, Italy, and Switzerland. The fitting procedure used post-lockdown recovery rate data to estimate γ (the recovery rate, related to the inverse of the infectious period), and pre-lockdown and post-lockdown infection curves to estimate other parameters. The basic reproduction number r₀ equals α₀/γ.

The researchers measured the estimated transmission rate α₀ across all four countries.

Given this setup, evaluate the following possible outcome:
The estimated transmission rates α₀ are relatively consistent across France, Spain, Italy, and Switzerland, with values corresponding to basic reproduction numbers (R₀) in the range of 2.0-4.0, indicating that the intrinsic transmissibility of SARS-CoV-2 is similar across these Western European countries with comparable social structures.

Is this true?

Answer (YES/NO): NO